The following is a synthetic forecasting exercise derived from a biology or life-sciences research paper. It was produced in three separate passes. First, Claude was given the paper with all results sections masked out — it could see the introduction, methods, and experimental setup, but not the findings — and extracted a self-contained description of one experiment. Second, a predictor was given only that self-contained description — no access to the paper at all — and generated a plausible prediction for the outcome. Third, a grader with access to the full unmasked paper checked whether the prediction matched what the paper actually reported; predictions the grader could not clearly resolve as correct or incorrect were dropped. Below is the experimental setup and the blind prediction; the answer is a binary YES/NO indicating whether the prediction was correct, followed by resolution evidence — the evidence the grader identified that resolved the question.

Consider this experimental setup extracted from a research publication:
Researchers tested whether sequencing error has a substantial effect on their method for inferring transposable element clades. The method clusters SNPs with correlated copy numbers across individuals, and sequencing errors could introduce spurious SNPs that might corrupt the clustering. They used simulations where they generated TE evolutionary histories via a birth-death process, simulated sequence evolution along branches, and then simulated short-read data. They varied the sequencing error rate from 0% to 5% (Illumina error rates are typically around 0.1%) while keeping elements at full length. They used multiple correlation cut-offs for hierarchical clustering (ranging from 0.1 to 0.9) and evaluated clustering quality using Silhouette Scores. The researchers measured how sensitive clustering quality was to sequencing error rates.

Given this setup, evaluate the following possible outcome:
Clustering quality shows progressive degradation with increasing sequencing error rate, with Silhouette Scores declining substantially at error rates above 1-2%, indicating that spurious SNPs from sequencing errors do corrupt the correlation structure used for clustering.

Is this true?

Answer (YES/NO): NO